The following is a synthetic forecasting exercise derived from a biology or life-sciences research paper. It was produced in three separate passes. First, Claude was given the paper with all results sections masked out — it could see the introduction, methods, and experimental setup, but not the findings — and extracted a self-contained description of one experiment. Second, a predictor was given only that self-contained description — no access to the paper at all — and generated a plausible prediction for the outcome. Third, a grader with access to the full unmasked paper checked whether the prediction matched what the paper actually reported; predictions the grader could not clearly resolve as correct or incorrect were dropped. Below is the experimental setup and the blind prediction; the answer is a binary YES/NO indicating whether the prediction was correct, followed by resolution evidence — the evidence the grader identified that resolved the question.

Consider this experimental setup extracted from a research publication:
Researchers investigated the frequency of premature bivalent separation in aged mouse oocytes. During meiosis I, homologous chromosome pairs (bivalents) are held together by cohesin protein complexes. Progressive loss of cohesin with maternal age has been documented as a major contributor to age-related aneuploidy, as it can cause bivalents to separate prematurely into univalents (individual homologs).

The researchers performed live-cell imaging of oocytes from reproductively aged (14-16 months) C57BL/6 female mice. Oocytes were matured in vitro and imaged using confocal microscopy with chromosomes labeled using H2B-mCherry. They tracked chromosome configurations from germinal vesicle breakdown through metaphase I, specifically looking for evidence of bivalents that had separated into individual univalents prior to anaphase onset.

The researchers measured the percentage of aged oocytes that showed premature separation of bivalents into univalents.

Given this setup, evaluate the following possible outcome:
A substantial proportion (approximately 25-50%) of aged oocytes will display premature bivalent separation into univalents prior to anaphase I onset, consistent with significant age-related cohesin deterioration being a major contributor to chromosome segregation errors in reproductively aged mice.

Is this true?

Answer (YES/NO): NO